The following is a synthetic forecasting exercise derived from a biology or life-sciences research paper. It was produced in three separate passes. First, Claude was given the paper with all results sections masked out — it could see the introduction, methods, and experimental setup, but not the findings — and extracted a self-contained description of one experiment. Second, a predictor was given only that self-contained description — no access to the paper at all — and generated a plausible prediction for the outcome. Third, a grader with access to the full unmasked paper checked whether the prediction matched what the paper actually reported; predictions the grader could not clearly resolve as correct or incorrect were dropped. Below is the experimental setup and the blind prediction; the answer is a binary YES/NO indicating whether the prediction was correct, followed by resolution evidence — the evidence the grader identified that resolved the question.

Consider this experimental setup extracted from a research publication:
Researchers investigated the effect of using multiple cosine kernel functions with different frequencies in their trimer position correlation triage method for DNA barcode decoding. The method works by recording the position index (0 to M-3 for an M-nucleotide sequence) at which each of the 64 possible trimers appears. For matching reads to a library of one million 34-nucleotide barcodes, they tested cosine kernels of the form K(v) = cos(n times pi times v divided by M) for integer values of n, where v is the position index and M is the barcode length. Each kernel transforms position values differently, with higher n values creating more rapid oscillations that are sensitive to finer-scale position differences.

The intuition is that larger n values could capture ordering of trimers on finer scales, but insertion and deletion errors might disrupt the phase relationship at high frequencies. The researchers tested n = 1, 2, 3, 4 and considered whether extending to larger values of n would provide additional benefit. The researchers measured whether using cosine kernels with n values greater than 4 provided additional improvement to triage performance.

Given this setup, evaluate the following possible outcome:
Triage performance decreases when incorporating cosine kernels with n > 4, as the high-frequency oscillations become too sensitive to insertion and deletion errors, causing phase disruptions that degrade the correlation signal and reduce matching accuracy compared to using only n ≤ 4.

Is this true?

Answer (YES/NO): NO